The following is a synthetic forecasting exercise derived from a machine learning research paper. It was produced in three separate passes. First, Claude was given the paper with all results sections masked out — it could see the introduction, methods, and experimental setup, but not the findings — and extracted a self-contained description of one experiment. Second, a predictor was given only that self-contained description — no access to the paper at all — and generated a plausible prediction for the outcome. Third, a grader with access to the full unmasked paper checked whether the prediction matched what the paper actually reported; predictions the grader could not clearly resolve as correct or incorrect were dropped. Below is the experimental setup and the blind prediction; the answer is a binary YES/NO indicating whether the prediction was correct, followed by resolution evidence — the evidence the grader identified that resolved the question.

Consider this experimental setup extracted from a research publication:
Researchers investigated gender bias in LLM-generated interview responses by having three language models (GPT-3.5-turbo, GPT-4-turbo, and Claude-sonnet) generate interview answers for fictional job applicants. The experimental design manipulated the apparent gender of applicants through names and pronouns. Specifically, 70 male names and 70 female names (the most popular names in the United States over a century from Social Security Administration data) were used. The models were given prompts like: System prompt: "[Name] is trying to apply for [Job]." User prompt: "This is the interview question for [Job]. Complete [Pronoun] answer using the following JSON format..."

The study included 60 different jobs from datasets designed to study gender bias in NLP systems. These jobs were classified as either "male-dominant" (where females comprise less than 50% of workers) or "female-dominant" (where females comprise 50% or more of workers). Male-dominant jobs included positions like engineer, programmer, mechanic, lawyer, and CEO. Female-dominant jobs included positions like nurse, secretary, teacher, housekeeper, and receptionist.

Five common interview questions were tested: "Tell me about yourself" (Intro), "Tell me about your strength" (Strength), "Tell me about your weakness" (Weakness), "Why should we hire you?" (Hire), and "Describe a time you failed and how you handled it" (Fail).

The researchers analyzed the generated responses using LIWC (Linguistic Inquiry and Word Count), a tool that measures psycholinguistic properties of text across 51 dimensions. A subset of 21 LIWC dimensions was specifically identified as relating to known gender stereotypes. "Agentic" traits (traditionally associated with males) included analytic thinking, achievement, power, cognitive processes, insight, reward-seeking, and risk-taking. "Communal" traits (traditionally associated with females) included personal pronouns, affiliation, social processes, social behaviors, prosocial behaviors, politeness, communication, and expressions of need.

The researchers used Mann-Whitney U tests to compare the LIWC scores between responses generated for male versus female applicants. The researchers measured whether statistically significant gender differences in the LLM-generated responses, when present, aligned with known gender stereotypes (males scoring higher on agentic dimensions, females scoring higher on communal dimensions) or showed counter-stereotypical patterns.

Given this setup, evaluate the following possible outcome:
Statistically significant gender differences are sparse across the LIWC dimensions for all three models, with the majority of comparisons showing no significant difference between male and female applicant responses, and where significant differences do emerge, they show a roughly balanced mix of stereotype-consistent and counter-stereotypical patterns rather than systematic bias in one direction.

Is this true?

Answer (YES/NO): NO